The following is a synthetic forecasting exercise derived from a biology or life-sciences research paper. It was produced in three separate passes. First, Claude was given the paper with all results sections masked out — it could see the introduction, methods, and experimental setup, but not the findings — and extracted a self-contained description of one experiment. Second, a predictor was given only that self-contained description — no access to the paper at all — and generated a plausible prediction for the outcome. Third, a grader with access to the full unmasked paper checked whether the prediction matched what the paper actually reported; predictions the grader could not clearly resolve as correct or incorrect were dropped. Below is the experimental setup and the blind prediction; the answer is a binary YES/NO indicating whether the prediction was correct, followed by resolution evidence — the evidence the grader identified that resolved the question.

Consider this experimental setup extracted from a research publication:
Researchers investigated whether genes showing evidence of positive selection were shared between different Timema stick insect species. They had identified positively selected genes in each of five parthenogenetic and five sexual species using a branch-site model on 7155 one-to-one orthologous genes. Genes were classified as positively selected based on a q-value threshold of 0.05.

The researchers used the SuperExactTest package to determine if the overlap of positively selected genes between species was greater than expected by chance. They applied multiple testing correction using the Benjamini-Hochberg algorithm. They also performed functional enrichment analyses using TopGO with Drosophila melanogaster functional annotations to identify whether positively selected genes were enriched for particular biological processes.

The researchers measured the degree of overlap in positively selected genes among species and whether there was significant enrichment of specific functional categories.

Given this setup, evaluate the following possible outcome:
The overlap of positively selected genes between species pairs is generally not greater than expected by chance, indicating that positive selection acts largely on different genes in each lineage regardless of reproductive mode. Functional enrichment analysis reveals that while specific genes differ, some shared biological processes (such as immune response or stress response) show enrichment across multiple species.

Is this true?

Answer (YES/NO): NO